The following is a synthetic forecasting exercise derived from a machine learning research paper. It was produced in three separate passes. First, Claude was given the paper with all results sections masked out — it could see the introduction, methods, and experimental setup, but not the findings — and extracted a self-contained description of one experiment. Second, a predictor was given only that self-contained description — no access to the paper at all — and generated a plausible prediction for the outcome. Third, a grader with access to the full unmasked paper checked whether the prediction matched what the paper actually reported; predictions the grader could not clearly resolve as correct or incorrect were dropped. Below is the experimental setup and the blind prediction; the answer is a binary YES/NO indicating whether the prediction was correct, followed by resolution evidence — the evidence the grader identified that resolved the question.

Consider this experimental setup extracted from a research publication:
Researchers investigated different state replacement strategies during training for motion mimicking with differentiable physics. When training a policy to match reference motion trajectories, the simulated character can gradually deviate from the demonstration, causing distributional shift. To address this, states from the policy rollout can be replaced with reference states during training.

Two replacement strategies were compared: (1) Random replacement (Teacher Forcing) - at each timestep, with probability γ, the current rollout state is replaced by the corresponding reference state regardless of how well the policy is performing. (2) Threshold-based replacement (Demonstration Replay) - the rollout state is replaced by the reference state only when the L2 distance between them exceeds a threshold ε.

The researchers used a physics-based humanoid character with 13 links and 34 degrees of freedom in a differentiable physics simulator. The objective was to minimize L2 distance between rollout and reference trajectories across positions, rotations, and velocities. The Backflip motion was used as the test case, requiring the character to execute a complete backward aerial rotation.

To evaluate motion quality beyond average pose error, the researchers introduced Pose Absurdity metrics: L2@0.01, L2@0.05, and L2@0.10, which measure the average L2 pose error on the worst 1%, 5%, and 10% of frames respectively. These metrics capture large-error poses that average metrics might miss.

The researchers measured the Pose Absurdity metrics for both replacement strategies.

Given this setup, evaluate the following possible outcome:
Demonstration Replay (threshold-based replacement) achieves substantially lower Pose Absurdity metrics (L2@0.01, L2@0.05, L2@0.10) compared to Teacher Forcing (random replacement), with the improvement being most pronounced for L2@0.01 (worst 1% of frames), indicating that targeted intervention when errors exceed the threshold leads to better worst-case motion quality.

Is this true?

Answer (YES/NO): YES